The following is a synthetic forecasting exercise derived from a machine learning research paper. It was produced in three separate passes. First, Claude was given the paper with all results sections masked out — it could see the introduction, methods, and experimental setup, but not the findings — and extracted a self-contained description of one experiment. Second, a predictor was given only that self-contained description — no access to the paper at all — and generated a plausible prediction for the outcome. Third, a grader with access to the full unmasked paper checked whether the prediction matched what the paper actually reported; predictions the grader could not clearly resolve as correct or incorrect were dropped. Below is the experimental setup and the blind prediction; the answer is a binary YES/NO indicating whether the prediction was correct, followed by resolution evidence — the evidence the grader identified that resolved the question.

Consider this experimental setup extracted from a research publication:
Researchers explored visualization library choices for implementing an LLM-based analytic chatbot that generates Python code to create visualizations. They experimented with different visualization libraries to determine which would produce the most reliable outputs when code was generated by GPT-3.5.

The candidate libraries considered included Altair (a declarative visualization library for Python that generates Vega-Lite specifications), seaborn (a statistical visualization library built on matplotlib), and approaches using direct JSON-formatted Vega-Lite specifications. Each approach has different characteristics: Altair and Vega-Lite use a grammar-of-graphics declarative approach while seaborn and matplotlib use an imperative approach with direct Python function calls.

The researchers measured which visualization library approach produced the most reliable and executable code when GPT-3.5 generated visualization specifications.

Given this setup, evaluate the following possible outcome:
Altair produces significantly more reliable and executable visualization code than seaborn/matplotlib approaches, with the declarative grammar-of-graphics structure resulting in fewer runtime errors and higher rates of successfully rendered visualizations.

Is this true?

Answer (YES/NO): NO